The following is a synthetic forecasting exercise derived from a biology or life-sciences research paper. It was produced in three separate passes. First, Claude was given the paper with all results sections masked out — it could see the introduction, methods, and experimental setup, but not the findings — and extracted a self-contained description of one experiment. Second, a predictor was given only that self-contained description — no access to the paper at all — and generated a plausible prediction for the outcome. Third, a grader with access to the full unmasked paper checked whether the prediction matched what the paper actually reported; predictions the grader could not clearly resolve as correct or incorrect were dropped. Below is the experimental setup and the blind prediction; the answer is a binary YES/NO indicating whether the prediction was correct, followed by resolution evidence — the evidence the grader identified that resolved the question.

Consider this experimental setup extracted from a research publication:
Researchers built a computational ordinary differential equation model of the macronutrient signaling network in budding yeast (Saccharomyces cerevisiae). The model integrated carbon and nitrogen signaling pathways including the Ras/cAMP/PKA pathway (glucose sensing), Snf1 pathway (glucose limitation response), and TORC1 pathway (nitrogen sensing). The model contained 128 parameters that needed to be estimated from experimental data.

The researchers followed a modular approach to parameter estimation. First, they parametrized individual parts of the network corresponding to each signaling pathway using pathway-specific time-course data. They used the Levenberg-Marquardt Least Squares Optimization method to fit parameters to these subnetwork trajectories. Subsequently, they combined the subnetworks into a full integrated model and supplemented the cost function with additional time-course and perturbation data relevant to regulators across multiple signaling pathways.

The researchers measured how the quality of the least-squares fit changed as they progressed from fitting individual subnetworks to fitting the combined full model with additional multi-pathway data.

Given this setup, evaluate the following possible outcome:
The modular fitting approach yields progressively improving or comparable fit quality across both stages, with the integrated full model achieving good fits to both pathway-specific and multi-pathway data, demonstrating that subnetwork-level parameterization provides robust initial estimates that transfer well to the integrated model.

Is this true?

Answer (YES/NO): NO